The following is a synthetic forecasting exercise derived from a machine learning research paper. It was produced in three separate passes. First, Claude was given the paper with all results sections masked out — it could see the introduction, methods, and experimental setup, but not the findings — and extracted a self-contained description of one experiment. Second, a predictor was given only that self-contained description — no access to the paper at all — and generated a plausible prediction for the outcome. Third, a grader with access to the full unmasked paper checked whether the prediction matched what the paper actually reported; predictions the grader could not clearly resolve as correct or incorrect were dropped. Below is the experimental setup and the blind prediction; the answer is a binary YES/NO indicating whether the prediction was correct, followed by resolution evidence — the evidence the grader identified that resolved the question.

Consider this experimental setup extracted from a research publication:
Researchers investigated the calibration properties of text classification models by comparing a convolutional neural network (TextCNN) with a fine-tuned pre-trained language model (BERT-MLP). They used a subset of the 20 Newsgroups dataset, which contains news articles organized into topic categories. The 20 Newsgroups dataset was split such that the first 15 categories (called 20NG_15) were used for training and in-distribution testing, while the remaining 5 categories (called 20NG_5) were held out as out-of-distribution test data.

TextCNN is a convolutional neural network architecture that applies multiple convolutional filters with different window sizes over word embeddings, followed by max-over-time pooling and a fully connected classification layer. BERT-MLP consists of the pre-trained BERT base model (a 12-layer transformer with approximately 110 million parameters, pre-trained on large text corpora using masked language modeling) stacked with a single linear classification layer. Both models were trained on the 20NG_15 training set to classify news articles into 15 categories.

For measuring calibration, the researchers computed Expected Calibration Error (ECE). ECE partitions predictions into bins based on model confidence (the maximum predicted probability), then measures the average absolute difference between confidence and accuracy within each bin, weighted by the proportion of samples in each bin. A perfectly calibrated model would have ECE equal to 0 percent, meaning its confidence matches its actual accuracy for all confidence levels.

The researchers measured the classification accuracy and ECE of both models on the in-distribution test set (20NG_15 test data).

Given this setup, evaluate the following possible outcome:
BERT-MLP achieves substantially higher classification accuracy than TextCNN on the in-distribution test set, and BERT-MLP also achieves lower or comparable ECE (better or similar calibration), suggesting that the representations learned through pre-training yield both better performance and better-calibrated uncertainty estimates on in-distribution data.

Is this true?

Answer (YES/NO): NO